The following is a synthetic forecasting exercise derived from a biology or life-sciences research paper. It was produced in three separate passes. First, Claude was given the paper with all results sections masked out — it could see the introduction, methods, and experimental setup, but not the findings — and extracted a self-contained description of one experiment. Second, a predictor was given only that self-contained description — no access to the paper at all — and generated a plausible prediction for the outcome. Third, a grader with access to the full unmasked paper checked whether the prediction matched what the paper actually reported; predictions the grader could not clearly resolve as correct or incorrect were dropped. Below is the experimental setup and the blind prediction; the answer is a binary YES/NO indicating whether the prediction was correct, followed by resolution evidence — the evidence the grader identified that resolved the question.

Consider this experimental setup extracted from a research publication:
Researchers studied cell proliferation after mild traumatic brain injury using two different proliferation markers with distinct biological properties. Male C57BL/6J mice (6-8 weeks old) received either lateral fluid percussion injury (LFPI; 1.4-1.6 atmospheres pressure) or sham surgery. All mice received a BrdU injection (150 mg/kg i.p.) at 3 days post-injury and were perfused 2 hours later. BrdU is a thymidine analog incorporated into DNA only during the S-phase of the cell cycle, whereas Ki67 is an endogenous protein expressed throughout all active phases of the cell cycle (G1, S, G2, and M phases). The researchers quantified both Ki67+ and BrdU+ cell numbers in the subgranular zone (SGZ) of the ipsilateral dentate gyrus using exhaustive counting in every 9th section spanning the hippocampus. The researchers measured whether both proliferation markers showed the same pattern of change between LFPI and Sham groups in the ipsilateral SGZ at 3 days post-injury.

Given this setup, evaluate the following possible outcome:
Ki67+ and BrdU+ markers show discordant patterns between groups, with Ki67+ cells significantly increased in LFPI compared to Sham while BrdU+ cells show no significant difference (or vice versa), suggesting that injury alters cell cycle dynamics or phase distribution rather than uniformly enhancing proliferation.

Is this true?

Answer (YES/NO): YES